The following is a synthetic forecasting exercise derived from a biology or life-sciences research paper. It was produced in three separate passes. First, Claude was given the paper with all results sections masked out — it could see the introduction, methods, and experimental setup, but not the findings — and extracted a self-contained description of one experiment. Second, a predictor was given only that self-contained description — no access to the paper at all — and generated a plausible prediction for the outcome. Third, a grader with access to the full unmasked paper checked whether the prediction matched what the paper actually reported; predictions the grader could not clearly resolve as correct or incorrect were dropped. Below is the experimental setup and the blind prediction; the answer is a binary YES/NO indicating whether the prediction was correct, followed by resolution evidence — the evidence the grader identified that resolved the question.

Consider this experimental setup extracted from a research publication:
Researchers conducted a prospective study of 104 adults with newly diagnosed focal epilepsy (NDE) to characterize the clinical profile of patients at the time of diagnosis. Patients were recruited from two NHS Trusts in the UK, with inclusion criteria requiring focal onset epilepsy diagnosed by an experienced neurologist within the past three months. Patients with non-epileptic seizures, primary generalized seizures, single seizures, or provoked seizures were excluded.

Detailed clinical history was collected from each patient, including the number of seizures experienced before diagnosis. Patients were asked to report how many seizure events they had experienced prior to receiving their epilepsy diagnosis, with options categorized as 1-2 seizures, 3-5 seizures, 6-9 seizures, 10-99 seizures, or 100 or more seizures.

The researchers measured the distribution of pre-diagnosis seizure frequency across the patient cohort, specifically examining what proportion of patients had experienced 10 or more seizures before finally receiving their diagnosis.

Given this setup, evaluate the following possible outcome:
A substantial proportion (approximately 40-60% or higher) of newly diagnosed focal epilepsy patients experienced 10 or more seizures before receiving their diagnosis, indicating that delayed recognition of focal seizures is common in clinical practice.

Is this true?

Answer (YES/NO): NO